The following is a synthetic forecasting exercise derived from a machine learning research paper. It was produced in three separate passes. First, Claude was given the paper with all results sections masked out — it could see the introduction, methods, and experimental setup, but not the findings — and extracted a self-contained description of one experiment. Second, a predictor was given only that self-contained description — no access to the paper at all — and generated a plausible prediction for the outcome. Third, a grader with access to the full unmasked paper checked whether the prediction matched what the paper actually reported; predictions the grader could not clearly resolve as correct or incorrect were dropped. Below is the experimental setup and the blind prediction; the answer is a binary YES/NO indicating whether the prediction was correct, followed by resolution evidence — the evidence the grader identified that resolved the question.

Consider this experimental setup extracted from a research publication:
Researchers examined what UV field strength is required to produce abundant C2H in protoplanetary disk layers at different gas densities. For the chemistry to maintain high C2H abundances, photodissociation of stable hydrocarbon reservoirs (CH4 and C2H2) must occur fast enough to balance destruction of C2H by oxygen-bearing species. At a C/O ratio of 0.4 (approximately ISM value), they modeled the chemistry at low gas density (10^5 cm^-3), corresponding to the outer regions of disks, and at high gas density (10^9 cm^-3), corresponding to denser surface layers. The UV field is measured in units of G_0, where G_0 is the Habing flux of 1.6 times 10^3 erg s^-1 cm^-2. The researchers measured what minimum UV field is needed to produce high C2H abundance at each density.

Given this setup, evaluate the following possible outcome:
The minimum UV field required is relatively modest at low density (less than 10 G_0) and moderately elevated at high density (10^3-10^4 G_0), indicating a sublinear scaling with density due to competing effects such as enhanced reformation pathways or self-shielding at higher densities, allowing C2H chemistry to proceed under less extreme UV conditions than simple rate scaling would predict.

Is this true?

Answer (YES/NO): YES